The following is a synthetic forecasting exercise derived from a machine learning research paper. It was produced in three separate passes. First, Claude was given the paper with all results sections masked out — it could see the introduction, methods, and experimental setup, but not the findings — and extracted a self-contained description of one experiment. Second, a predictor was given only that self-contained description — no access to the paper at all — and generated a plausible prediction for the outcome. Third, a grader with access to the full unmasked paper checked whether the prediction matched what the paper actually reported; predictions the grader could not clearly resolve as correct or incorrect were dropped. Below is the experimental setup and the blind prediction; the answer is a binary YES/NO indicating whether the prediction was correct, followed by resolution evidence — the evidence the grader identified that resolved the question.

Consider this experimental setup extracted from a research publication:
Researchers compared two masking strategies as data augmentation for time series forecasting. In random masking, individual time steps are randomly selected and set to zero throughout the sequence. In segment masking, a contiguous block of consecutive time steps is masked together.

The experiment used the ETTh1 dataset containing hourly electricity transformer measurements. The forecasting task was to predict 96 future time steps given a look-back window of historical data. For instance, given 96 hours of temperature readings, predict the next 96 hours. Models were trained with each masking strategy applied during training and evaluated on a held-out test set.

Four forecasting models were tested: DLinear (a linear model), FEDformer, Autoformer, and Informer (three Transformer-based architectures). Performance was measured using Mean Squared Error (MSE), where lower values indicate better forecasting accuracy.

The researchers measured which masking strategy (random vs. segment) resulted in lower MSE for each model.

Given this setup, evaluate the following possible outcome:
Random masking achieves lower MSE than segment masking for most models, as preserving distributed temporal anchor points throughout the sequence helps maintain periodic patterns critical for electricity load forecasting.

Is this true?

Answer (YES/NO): NO